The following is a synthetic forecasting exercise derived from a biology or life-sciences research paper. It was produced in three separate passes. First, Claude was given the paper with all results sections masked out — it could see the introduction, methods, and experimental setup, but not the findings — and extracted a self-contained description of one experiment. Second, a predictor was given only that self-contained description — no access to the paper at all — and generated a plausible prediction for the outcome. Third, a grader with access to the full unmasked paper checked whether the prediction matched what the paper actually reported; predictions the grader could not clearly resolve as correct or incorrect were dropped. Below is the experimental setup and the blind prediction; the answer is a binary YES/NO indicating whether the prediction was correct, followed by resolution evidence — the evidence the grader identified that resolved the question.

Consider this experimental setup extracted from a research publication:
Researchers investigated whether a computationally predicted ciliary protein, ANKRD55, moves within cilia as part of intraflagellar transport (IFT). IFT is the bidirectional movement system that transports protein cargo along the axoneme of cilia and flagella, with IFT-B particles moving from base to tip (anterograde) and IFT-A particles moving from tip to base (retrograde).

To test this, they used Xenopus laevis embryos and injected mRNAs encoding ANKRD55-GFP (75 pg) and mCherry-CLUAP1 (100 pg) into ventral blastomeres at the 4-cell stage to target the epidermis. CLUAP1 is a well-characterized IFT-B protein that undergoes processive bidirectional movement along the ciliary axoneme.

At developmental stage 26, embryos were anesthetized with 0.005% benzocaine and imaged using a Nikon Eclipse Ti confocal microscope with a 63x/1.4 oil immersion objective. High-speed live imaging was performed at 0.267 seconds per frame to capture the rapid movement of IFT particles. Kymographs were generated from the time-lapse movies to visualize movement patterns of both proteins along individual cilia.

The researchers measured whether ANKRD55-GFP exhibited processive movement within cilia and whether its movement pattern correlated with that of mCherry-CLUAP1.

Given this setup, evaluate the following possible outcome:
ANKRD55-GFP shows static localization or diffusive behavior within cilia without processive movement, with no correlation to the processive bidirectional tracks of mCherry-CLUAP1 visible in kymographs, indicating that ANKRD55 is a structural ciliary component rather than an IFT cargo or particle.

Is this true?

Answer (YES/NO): NO